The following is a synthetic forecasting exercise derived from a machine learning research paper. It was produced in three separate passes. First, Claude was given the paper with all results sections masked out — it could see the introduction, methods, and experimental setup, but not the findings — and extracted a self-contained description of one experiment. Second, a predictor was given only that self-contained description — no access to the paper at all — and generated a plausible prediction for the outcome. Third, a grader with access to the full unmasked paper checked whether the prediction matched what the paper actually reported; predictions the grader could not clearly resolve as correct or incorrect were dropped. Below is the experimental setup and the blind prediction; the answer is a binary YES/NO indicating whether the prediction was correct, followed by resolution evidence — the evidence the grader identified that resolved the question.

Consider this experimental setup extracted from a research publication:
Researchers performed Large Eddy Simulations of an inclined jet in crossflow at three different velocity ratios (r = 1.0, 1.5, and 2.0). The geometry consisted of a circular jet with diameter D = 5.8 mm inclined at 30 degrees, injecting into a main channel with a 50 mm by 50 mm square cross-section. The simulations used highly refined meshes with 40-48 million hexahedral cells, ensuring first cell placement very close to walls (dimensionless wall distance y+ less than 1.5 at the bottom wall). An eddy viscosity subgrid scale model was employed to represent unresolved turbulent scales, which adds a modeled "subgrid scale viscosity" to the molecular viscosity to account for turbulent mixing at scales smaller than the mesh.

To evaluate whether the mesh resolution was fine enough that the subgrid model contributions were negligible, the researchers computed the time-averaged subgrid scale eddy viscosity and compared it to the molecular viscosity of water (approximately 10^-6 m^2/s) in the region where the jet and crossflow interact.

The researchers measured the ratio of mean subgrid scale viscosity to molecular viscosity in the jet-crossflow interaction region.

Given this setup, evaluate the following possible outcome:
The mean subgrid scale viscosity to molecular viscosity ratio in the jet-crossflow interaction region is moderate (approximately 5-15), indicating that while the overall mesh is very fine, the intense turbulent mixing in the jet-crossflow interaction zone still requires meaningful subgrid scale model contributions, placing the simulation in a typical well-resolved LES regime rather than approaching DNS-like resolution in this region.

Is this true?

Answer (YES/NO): NO